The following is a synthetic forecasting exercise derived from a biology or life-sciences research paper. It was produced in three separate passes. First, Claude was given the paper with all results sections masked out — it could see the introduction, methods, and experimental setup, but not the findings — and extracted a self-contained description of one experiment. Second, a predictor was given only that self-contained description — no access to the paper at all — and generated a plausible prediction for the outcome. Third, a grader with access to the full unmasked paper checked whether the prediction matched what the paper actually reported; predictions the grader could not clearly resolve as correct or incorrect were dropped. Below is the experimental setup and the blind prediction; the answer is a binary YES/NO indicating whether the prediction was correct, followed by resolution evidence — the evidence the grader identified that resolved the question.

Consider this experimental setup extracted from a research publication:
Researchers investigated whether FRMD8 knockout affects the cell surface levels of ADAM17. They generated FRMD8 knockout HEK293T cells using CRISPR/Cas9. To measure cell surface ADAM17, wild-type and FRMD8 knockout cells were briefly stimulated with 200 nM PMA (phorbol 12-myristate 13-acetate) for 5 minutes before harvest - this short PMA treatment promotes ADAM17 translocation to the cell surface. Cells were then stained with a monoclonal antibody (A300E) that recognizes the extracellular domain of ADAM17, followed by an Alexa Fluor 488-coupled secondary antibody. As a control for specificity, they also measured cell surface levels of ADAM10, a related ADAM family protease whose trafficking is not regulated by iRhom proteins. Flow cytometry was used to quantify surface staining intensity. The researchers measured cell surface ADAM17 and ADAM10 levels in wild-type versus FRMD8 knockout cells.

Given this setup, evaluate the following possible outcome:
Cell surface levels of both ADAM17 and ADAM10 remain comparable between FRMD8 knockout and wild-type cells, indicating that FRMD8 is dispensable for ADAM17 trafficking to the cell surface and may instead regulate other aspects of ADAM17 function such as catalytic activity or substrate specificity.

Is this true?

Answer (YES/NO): NO